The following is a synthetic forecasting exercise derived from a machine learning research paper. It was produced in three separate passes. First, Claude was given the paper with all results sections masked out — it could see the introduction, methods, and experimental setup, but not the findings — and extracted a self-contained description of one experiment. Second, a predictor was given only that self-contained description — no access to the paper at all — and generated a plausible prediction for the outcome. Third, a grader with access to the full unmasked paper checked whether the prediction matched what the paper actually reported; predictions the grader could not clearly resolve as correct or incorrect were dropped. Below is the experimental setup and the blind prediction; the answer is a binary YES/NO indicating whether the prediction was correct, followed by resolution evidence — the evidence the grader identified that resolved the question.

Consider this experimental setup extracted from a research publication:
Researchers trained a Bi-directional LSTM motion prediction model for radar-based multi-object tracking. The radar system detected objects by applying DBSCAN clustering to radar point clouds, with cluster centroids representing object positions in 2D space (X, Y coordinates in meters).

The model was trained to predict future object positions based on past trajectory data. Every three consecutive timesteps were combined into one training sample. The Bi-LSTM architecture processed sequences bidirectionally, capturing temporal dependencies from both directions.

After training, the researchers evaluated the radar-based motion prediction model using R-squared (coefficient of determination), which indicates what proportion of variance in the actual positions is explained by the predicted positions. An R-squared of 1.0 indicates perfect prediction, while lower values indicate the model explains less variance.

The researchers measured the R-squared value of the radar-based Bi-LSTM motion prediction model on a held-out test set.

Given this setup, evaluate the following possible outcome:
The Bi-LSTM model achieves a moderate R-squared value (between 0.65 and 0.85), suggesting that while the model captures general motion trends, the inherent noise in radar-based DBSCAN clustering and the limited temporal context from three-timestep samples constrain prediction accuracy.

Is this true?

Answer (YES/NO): YES